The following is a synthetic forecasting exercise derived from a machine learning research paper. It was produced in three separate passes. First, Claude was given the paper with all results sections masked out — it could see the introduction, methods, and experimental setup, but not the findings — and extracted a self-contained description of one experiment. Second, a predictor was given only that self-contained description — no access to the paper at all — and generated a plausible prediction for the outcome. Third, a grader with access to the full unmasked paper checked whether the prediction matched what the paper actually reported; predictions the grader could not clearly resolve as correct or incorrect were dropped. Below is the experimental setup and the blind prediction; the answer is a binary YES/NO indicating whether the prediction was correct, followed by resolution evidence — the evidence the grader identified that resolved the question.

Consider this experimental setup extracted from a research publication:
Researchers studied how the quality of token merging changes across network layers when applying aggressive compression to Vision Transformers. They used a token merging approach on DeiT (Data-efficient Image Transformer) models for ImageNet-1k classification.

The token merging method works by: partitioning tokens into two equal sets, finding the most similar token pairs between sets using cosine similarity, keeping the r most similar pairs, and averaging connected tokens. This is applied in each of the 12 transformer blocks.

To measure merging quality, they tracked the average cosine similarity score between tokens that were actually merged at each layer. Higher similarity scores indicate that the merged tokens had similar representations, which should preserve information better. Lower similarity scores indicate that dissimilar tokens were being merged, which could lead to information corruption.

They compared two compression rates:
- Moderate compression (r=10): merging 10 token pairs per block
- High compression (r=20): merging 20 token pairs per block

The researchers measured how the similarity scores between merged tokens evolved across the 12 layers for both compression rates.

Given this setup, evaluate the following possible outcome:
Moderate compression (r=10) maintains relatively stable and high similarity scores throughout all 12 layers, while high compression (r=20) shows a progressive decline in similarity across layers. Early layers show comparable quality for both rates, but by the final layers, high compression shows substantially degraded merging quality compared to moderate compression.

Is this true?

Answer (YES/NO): NO